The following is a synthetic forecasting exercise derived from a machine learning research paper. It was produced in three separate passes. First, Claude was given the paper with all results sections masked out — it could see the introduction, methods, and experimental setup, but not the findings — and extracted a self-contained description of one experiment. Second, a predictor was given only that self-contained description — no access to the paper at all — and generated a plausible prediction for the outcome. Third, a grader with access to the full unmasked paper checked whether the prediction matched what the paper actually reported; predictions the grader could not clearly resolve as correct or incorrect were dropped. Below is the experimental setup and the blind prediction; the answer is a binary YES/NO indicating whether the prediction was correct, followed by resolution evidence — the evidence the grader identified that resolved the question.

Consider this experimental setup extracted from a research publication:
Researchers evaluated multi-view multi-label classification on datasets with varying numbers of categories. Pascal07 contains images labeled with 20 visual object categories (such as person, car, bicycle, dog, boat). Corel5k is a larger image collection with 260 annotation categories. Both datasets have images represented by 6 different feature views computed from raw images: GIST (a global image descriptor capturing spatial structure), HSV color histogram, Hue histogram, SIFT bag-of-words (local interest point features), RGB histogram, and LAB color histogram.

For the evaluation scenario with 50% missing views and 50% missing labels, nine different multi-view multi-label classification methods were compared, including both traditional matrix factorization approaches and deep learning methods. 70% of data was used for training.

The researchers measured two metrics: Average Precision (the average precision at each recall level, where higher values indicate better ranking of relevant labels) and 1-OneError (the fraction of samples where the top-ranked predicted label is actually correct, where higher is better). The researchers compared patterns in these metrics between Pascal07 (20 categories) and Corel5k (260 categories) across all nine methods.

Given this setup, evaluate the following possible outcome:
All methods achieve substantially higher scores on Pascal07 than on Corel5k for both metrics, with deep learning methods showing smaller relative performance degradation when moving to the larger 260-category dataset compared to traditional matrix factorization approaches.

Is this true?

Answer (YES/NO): NO